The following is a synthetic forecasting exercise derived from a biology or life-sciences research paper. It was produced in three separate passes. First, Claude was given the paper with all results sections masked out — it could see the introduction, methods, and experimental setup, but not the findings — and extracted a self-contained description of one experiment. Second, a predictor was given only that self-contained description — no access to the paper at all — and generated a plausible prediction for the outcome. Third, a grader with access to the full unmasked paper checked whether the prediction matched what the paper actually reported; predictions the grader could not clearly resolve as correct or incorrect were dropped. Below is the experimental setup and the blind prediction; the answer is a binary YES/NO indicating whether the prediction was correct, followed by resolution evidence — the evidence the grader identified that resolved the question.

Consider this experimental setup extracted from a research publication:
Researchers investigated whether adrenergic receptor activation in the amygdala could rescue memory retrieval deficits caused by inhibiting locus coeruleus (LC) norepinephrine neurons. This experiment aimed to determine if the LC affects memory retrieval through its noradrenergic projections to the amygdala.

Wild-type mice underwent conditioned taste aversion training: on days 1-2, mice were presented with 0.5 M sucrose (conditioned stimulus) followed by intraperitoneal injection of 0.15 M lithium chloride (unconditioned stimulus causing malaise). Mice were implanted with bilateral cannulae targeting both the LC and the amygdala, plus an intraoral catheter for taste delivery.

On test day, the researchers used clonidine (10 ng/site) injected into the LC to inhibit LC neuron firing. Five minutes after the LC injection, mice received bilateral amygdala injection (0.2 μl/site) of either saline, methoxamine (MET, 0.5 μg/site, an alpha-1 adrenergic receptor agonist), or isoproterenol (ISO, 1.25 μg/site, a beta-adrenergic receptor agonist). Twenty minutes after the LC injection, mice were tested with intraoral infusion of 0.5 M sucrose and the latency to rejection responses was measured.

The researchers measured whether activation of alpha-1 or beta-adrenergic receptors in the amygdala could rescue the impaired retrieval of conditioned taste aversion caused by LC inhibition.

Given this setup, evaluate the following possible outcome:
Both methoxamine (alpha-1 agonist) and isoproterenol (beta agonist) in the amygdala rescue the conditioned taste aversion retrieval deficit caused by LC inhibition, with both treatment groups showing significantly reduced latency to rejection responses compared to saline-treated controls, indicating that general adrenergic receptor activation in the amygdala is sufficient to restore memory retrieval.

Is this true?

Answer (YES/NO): YES